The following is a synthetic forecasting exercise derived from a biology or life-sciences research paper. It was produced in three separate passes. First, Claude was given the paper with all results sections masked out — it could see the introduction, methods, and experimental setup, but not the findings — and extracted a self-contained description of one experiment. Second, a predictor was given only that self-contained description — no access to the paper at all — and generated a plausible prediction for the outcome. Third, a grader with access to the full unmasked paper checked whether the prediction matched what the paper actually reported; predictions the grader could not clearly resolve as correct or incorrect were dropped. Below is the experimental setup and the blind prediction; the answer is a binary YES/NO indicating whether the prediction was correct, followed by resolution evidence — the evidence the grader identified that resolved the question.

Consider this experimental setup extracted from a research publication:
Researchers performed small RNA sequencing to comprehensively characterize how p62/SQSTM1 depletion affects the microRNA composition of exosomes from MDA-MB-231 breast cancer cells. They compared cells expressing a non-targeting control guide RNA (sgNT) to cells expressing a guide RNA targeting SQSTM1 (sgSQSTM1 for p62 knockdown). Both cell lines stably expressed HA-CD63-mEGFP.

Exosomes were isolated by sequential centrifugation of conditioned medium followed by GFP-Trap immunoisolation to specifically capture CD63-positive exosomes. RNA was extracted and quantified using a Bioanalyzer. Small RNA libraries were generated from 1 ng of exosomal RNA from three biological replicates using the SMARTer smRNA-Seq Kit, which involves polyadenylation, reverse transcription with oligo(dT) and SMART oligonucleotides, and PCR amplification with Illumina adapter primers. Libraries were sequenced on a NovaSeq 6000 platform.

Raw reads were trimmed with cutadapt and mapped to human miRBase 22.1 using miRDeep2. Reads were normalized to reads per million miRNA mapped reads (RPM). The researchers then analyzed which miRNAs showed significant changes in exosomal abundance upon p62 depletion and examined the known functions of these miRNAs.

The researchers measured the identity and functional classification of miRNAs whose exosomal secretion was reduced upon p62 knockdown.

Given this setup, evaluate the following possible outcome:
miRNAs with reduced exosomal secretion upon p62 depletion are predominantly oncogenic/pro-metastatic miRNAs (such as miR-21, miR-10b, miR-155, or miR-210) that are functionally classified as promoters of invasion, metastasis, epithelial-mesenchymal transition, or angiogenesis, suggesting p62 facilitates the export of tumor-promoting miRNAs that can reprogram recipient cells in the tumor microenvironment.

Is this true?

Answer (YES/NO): NO